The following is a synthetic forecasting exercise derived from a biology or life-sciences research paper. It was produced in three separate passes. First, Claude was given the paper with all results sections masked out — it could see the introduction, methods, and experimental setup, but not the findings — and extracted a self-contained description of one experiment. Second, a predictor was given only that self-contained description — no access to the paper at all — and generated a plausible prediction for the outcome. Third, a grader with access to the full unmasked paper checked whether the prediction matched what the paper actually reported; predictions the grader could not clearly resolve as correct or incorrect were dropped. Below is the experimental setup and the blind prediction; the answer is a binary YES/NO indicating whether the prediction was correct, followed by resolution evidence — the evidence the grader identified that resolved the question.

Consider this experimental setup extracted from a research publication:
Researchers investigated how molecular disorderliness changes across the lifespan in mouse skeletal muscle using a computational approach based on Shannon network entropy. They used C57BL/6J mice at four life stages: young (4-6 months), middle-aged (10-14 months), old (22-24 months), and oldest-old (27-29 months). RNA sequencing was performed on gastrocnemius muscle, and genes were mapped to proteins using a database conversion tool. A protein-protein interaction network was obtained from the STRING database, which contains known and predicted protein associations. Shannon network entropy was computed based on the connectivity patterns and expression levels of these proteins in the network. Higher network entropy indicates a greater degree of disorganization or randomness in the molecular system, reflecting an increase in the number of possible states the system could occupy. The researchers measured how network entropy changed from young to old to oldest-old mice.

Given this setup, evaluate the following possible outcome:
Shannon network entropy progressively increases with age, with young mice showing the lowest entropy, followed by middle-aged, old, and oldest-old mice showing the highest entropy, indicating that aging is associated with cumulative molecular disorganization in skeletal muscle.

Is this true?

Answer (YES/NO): NO